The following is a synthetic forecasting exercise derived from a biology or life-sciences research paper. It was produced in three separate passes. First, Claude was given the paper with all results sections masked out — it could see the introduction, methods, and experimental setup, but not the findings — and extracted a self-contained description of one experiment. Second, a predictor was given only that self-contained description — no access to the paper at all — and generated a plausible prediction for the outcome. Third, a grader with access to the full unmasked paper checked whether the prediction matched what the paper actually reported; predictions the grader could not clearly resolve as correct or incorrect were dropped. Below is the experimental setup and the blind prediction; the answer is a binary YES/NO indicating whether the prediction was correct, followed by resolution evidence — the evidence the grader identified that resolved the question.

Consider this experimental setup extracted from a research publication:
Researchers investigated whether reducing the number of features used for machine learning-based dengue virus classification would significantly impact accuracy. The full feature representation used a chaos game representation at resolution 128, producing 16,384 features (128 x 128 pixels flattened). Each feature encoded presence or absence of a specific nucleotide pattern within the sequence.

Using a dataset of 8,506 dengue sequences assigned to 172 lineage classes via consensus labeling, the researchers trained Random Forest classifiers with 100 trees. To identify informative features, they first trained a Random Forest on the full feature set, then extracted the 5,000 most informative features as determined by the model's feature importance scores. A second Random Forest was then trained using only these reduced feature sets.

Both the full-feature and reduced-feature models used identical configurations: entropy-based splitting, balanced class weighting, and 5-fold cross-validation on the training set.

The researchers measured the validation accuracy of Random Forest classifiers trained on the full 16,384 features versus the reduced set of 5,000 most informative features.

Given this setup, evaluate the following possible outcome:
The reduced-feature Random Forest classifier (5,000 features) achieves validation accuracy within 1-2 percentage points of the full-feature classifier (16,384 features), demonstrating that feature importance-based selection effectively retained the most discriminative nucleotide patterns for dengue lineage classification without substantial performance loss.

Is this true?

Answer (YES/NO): YES